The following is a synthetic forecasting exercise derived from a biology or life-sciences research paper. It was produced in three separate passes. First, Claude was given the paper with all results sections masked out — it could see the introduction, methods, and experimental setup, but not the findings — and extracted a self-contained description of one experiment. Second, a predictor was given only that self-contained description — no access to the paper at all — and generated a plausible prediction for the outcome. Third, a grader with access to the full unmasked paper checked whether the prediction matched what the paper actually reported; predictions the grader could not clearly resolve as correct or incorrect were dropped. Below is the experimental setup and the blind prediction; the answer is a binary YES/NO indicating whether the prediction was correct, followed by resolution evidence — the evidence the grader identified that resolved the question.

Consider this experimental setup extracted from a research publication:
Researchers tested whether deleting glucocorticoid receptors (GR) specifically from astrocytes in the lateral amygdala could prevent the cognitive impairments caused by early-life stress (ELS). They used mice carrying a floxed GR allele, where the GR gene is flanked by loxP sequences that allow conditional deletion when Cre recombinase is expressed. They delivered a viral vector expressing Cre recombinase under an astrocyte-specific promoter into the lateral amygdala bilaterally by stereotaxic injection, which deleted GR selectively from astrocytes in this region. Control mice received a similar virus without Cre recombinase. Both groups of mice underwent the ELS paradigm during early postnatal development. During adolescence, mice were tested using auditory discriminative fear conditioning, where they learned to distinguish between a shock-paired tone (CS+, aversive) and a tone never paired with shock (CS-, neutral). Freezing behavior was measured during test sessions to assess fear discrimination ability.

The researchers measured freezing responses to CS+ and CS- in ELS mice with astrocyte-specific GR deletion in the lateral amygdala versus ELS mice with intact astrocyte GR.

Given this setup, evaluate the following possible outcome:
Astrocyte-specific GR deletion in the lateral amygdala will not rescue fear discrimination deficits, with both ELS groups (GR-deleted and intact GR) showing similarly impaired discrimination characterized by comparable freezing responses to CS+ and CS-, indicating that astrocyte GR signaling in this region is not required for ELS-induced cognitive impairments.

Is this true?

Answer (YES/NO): NO